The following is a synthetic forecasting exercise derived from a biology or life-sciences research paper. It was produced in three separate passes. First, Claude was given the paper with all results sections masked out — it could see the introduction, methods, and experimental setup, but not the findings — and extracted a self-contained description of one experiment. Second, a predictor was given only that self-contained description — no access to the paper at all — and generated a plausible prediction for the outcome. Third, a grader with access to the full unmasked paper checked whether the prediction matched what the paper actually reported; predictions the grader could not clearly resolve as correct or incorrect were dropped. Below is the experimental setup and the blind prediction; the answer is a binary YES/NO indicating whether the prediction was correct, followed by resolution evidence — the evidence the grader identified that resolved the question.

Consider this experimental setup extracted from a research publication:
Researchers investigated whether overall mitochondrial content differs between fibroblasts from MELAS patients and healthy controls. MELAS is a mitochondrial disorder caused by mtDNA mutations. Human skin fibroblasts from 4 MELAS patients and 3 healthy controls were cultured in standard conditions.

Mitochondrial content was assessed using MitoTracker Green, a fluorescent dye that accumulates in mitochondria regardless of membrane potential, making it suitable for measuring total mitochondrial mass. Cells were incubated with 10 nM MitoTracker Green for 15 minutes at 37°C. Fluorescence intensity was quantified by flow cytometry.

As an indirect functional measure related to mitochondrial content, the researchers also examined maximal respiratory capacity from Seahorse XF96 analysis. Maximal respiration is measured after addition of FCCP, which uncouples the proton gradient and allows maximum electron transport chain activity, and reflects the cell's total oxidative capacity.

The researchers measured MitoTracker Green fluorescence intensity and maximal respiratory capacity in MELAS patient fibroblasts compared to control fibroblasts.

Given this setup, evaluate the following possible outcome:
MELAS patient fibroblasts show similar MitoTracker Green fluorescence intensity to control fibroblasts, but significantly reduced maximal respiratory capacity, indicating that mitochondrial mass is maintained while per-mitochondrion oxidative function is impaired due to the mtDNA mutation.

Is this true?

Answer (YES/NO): NO